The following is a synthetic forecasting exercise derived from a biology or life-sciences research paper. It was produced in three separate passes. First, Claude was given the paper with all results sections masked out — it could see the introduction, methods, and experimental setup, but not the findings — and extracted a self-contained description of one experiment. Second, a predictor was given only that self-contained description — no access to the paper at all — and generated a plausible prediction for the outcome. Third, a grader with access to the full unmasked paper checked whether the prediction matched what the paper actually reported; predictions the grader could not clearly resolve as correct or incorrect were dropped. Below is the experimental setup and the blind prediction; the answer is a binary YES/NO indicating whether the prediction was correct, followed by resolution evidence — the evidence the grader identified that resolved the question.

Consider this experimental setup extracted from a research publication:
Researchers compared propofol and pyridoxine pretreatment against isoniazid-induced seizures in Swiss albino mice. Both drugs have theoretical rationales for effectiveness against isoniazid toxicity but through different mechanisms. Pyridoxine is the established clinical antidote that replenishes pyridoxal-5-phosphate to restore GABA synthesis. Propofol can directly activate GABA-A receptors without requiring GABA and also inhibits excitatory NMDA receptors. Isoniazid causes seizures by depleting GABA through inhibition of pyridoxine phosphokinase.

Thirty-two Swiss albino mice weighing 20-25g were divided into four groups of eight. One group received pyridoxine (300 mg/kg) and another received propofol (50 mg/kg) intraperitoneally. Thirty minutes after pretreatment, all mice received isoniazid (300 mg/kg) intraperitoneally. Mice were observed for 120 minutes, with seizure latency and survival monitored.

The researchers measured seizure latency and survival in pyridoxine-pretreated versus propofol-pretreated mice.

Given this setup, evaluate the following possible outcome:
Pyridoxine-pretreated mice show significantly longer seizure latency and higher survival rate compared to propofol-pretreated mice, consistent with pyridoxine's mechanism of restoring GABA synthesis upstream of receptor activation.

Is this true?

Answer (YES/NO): NO